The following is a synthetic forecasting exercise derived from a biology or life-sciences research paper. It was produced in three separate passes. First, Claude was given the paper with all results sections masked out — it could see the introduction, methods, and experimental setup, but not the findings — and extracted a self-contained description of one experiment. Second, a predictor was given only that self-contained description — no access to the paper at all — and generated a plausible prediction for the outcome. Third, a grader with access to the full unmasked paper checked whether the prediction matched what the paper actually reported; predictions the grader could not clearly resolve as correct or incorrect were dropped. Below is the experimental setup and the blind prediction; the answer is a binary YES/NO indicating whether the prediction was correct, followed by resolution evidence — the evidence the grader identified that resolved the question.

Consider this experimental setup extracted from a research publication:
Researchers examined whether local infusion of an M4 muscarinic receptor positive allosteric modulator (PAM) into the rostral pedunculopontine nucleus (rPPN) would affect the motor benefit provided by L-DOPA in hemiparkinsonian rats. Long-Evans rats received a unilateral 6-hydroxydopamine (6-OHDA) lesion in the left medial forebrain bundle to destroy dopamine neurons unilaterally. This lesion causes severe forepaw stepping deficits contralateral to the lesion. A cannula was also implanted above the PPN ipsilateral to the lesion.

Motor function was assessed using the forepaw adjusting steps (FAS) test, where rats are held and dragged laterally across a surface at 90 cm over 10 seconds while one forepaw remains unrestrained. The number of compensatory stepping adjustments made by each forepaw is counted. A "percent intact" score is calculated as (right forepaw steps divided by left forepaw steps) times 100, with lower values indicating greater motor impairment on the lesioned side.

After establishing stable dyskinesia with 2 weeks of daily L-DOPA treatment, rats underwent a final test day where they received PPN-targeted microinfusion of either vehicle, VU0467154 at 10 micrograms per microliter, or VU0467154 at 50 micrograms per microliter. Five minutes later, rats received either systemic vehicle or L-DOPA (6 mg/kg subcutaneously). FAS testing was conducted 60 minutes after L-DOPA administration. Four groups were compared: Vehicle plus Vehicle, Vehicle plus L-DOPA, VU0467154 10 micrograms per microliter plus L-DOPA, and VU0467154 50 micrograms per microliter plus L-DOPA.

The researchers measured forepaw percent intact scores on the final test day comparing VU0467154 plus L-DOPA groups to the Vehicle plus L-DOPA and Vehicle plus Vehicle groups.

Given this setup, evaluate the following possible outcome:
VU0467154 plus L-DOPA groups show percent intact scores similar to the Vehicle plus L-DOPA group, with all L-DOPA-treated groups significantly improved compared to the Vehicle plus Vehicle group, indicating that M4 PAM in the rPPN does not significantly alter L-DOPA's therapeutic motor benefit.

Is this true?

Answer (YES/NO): NO